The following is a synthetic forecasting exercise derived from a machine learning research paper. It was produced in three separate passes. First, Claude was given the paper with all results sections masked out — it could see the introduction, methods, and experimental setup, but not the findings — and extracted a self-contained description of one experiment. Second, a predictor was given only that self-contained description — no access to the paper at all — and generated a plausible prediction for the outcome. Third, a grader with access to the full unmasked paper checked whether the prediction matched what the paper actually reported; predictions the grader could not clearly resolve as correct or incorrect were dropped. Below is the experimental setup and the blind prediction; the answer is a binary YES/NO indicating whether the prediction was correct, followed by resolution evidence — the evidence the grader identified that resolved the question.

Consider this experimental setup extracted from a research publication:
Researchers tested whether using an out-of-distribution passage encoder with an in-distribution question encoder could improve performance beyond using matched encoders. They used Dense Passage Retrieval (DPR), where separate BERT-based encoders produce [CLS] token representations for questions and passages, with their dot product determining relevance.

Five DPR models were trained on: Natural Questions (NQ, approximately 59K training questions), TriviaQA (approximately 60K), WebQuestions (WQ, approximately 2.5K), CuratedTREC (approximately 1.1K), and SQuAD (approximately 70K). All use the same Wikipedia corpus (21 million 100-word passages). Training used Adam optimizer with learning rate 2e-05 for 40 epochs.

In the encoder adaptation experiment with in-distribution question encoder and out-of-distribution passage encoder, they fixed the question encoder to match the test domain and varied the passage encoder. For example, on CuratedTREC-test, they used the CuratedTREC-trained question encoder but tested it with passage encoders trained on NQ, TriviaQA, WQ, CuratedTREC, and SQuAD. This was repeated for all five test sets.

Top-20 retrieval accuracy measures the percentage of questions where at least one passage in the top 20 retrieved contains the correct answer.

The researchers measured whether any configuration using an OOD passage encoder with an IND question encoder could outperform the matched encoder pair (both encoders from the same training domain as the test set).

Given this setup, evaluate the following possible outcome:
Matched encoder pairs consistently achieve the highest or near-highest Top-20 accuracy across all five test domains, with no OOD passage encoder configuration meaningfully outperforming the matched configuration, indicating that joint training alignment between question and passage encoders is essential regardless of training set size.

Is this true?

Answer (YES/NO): NO